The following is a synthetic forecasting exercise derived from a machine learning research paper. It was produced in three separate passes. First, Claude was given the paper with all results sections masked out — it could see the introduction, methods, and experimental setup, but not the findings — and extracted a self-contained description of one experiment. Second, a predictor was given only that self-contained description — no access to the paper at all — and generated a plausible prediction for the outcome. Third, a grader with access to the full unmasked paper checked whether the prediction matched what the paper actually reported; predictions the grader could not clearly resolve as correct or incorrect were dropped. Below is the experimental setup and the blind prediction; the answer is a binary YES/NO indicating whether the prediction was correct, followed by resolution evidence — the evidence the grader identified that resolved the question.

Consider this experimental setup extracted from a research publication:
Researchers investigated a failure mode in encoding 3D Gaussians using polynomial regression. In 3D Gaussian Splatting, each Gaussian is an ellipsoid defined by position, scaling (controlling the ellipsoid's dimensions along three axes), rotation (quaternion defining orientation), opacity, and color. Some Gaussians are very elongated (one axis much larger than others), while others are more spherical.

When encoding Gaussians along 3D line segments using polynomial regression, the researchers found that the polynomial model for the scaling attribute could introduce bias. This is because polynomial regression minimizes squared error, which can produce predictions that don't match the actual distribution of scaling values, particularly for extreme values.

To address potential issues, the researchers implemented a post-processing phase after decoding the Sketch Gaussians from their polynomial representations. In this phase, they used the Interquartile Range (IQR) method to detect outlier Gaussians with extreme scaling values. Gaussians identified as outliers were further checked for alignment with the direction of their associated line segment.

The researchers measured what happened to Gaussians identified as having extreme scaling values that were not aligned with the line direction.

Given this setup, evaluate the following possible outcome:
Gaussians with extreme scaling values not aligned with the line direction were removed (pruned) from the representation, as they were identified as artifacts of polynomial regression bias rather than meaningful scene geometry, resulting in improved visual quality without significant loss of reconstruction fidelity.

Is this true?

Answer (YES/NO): NO